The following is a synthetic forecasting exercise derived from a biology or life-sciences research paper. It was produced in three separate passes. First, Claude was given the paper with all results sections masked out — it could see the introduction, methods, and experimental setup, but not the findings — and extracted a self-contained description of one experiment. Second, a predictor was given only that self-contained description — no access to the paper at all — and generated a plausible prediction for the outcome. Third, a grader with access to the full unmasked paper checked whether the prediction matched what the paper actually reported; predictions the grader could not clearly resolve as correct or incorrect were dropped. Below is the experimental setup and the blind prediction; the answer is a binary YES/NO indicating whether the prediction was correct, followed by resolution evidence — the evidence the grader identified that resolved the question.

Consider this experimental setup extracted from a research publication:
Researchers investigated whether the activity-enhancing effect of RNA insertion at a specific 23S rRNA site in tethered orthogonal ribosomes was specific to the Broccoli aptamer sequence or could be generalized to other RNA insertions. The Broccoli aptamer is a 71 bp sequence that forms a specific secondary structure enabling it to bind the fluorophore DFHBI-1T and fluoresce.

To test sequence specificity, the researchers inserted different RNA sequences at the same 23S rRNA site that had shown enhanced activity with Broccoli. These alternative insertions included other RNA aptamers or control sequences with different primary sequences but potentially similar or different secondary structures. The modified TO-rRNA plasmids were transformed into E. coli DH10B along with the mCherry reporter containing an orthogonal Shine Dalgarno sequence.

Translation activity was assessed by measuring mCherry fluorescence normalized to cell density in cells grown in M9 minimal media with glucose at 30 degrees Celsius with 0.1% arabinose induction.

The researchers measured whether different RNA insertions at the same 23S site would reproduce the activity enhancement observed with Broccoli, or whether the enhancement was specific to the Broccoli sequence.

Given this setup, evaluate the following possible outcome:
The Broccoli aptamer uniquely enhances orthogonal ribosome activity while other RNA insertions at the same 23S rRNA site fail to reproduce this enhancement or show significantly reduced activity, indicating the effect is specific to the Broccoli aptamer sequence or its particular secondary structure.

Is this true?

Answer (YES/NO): NO